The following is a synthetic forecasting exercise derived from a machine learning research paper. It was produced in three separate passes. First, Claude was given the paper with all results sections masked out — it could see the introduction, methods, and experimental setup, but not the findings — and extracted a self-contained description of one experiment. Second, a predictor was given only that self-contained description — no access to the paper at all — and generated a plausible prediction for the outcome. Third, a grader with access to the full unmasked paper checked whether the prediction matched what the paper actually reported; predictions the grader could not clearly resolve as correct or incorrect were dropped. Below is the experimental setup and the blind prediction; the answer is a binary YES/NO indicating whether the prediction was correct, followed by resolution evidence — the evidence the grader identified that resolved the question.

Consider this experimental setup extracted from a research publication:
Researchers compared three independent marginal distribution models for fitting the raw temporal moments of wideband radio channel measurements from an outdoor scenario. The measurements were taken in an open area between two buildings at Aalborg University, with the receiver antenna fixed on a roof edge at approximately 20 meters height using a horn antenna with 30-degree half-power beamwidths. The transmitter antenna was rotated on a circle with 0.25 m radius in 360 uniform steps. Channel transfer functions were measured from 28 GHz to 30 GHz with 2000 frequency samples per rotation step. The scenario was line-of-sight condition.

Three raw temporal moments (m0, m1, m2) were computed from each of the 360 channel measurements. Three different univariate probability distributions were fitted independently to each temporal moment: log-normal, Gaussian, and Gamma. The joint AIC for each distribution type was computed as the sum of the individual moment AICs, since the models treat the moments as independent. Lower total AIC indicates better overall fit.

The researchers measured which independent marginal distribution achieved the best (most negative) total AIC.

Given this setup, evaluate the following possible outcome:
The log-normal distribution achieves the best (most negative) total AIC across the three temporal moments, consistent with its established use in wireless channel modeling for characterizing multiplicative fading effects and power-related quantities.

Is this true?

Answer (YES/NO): YES